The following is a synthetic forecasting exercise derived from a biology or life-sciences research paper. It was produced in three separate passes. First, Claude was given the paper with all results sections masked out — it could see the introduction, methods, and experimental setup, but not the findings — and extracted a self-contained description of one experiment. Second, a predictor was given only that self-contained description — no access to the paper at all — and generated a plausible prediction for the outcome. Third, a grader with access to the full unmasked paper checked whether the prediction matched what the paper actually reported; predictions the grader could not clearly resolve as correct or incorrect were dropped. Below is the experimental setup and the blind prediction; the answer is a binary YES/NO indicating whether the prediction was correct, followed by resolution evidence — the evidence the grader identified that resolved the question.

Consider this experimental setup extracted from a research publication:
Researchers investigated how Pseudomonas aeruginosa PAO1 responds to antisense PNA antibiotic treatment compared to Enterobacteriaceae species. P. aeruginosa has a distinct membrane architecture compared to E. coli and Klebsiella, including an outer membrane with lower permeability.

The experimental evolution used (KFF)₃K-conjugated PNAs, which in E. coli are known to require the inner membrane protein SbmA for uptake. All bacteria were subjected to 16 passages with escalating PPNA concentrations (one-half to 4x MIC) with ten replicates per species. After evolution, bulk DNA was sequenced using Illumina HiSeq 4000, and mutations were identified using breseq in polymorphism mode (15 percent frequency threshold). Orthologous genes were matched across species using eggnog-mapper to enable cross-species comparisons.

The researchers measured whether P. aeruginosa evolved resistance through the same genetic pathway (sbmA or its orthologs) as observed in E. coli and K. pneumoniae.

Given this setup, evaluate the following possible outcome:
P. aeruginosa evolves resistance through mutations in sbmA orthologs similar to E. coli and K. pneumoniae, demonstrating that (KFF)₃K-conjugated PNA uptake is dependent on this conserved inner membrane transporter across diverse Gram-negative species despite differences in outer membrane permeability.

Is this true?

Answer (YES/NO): NO